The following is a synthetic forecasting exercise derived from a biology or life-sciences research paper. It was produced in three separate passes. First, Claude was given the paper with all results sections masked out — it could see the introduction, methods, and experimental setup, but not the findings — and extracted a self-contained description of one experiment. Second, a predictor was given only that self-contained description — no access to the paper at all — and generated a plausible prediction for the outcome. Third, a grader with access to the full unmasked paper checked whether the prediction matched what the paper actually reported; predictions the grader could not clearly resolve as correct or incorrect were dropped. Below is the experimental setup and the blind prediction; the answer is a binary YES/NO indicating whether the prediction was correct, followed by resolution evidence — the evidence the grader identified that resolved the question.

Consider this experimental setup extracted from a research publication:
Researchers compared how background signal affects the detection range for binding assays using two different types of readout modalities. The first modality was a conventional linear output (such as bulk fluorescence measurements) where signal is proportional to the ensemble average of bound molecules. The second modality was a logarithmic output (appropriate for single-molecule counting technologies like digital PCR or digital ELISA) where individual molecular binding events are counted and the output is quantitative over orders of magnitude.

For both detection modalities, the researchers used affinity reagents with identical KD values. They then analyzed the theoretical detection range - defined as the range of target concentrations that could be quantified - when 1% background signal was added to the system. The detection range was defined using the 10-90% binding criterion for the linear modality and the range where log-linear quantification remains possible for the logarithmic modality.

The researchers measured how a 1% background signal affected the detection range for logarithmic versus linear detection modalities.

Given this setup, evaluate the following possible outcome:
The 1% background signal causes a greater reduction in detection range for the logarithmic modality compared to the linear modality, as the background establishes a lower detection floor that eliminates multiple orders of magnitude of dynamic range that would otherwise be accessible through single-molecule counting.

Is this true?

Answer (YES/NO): YES